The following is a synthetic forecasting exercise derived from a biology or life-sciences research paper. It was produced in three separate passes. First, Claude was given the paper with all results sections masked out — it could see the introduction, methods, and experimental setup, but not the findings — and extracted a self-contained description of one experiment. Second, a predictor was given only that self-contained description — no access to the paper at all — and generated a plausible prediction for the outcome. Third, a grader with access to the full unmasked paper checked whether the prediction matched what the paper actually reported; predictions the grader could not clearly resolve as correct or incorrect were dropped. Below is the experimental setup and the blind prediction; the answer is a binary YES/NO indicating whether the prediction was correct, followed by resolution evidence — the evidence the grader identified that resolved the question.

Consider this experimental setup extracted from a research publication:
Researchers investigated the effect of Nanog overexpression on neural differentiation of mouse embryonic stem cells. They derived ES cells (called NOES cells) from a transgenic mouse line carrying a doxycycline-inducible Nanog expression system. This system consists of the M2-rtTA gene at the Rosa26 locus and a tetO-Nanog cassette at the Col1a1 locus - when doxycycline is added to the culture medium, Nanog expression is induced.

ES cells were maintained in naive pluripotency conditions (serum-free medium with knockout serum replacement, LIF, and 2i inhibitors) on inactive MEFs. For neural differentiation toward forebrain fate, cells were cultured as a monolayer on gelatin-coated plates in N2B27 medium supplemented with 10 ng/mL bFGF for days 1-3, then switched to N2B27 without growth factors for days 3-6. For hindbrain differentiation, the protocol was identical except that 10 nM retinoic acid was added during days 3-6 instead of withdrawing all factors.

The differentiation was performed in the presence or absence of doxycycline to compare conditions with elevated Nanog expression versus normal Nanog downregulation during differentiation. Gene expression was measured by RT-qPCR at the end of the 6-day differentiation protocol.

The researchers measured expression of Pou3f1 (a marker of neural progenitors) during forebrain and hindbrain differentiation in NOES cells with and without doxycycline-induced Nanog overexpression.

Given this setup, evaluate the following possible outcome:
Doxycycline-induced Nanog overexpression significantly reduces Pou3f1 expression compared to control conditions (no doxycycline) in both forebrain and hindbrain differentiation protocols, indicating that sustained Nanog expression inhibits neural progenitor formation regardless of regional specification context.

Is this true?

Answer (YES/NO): NO